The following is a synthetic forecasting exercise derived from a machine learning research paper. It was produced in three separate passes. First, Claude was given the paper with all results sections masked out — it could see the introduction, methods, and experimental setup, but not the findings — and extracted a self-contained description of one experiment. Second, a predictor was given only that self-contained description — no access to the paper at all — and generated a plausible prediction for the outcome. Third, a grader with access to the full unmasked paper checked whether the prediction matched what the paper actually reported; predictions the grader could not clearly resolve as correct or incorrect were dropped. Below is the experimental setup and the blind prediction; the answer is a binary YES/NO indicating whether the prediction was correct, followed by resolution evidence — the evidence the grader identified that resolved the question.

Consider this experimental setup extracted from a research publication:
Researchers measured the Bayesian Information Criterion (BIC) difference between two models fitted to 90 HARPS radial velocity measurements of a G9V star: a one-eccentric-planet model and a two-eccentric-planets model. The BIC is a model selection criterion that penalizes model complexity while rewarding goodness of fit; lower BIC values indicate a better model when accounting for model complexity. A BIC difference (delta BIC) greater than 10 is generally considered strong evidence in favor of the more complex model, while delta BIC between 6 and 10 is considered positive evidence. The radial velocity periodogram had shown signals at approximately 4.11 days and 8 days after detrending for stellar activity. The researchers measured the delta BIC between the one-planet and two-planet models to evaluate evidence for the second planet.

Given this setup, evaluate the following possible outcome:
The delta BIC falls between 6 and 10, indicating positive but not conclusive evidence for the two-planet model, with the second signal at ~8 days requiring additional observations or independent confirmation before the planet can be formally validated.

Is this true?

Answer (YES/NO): NO